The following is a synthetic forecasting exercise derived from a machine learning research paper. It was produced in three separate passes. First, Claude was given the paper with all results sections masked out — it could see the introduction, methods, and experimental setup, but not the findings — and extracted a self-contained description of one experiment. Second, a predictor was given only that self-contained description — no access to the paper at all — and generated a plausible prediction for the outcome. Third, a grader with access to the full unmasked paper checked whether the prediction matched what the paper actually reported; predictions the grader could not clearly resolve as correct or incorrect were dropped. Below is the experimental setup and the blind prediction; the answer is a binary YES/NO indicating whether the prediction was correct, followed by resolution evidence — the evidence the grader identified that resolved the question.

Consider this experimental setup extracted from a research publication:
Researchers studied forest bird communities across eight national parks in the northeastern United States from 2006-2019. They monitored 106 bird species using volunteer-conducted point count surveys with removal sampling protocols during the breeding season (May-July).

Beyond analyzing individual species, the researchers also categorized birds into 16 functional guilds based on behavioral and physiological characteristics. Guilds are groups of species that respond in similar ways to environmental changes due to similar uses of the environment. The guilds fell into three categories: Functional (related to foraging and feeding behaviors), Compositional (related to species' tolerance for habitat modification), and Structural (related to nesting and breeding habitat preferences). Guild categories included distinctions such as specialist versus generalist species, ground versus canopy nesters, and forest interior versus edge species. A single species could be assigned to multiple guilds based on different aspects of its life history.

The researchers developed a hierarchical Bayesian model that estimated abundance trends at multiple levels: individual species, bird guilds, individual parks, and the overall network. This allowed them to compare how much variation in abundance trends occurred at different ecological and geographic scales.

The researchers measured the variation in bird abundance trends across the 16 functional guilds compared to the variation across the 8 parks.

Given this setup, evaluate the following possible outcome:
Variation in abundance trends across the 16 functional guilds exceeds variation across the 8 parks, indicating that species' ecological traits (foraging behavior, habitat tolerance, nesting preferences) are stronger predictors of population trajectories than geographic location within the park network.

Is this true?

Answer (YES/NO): NO